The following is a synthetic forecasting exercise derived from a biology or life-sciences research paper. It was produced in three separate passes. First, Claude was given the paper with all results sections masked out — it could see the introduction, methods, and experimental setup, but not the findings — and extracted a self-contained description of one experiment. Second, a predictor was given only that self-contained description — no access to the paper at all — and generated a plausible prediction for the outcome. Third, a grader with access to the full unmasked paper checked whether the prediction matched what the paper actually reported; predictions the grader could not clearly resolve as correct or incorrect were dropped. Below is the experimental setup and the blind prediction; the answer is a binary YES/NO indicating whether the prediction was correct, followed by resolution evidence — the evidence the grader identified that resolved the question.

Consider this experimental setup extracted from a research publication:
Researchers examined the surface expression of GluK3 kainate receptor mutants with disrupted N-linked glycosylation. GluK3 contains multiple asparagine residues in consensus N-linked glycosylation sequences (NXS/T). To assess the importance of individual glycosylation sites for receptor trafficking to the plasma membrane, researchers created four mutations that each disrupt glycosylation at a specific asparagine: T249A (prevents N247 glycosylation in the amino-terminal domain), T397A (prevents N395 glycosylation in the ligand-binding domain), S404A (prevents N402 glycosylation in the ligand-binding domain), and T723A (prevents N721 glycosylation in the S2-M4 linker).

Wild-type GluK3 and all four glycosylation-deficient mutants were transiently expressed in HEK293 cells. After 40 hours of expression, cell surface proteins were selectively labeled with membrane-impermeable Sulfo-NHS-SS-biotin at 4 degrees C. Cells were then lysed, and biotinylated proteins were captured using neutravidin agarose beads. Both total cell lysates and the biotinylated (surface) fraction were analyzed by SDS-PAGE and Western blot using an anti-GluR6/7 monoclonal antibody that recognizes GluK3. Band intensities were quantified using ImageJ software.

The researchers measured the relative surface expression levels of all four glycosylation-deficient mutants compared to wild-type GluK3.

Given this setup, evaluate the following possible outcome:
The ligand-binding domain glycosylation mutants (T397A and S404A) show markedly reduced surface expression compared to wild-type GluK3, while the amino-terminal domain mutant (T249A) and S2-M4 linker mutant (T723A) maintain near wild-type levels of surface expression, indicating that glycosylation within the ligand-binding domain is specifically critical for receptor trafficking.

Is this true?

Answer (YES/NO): NO